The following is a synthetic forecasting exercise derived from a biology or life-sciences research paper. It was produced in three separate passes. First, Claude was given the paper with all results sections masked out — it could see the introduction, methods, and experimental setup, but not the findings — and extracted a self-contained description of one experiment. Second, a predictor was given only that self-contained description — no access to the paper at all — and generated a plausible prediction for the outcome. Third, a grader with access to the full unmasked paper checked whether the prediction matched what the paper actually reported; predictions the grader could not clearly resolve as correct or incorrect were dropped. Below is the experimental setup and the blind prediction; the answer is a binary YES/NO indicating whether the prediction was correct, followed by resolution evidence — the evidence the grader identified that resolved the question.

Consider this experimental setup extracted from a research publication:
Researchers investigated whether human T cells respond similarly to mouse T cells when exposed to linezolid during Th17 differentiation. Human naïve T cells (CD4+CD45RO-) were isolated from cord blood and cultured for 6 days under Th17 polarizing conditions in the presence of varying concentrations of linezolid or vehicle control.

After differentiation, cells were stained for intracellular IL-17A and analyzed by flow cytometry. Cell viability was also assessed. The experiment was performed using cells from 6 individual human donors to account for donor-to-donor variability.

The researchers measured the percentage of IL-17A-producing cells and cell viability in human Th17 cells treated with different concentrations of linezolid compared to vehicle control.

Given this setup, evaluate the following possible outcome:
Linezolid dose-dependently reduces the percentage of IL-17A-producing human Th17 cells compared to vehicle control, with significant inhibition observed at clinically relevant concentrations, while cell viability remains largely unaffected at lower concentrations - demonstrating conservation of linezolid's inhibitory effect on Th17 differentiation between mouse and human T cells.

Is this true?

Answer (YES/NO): YES